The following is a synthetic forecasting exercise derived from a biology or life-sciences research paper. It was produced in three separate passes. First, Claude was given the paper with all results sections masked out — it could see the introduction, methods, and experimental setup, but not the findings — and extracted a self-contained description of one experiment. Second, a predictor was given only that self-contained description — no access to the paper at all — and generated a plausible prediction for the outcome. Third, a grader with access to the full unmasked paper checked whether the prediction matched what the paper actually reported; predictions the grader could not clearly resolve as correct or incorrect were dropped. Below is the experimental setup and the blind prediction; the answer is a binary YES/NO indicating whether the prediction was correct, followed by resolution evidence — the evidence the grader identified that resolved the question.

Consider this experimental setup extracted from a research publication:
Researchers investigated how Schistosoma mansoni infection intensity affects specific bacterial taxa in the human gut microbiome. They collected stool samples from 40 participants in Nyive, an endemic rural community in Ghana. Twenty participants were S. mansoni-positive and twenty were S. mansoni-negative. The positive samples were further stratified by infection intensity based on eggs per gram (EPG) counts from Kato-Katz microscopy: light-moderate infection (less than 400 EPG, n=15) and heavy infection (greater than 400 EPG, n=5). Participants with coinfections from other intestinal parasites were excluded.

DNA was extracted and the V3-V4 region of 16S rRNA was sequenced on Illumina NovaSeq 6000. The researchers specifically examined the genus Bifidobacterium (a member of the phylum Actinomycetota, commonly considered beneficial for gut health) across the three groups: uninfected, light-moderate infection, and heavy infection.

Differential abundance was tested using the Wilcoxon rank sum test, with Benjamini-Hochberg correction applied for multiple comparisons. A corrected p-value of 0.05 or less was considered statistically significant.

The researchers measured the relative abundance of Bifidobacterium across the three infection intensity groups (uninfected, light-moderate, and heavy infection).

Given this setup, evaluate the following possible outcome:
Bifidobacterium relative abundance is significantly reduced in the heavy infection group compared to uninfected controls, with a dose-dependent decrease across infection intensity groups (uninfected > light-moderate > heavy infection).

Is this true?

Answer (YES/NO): NO